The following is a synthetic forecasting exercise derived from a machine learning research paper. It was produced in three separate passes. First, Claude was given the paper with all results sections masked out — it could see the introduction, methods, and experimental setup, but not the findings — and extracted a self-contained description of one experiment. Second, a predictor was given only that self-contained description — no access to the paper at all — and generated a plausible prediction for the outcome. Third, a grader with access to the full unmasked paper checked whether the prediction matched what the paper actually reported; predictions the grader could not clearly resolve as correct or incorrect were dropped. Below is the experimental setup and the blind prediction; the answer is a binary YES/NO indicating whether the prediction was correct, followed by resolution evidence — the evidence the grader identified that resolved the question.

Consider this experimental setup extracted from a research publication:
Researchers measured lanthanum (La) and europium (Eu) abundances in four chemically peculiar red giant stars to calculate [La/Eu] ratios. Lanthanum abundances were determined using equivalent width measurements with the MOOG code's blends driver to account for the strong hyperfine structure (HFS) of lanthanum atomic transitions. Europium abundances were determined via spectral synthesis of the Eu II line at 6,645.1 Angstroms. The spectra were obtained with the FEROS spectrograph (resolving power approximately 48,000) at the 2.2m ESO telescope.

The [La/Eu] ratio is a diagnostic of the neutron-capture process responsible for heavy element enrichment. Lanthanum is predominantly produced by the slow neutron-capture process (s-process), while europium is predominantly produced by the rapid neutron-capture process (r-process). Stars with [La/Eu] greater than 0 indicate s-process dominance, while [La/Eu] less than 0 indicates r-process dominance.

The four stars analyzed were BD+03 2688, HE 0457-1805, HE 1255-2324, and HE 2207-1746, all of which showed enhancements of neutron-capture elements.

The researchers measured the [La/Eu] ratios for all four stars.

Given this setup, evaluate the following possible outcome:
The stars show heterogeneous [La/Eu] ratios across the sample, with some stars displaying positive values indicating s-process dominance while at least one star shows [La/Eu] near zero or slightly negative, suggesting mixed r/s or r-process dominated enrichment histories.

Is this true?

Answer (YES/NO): NO